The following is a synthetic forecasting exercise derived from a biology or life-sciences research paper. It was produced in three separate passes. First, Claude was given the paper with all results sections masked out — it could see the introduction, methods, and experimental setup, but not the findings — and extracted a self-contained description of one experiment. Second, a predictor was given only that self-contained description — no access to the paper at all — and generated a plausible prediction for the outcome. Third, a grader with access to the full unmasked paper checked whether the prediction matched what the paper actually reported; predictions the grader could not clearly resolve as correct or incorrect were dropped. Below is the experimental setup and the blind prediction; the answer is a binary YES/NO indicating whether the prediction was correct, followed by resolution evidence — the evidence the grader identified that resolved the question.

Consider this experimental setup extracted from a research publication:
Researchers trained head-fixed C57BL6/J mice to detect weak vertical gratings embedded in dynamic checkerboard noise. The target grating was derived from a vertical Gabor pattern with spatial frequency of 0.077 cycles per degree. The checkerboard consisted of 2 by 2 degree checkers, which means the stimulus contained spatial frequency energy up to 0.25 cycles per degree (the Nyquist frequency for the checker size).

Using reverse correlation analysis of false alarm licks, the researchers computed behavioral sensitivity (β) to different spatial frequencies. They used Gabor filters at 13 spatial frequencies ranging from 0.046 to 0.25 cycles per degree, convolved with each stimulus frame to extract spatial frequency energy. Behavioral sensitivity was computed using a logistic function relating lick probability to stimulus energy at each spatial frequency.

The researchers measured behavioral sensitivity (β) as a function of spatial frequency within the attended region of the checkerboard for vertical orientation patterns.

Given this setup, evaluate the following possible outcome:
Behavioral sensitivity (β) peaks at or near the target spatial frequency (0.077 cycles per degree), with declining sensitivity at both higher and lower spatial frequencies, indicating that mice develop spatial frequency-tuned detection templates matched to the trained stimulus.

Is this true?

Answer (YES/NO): YES